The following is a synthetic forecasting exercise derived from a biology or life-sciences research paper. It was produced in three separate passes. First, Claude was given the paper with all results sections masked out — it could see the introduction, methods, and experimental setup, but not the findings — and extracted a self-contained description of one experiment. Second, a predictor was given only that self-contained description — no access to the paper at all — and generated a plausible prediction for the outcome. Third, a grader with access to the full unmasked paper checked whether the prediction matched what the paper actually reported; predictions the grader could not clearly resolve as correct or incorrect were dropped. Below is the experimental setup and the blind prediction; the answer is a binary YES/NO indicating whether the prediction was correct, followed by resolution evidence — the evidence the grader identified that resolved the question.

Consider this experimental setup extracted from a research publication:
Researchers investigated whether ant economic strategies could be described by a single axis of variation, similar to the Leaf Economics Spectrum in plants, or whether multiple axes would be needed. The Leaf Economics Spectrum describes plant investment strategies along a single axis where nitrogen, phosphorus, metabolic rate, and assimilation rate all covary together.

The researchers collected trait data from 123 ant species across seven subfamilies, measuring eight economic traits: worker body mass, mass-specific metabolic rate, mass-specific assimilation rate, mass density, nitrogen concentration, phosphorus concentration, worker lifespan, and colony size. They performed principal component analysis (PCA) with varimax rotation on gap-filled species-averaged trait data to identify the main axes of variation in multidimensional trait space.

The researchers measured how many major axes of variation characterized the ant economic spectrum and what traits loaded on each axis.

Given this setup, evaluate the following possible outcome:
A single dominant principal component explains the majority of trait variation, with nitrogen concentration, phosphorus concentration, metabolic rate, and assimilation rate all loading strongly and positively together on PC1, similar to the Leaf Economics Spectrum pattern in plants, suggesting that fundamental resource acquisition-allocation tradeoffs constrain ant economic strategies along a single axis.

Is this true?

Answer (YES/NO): NO